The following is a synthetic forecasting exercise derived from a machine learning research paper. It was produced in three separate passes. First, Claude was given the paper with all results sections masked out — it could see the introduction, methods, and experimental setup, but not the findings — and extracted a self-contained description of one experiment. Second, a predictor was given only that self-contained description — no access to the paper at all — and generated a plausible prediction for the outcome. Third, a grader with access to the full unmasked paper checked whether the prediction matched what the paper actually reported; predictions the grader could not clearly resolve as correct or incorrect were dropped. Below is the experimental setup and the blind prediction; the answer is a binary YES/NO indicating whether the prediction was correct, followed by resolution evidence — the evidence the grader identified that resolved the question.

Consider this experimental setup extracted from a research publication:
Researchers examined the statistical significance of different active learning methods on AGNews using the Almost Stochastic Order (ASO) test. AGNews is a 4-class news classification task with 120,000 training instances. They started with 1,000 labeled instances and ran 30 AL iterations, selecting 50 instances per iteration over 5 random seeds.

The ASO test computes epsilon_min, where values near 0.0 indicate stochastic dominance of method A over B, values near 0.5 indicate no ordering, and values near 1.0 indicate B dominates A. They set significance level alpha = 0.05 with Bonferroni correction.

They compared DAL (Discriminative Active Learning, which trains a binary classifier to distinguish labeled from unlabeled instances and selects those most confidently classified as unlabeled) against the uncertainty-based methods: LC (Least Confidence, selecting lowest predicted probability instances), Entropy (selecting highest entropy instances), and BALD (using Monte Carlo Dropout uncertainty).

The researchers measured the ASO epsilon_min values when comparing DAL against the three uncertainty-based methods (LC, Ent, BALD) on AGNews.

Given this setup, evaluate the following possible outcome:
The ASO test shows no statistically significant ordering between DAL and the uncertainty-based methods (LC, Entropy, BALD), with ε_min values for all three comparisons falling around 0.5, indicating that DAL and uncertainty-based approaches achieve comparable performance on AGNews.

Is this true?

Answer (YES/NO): NO